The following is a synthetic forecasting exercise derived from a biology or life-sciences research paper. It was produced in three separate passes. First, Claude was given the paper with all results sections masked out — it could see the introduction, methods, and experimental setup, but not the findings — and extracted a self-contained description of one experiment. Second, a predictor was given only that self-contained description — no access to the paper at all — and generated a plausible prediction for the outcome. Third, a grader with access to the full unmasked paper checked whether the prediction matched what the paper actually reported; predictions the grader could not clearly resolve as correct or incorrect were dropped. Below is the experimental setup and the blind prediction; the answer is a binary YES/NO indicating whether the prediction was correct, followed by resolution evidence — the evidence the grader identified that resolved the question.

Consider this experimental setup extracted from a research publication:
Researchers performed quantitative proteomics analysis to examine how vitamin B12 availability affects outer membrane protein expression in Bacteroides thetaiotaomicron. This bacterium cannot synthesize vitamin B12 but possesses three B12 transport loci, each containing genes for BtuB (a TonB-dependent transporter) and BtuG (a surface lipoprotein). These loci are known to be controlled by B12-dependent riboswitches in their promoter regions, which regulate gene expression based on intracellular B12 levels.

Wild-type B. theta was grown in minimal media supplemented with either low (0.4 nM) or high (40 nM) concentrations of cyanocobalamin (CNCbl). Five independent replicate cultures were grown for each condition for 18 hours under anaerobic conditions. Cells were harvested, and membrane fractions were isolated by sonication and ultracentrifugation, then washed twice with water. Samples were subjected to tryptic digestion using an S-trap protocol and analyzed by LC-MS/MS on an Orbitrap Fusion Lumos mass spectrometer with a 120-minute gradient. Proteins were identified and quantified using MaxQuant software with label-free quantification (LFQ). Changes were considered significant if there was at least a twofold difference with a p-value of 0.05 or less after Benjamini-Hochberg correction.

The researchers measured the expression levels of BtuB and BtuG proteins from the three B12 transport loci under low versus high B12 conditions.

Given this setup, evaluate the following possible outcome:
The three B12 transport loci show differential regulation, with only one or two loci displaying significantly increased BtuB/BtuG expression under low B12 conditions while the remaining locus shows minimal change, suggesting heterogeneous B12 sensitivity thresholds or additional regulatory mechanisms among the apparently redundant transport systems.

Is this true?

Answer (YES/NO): NO